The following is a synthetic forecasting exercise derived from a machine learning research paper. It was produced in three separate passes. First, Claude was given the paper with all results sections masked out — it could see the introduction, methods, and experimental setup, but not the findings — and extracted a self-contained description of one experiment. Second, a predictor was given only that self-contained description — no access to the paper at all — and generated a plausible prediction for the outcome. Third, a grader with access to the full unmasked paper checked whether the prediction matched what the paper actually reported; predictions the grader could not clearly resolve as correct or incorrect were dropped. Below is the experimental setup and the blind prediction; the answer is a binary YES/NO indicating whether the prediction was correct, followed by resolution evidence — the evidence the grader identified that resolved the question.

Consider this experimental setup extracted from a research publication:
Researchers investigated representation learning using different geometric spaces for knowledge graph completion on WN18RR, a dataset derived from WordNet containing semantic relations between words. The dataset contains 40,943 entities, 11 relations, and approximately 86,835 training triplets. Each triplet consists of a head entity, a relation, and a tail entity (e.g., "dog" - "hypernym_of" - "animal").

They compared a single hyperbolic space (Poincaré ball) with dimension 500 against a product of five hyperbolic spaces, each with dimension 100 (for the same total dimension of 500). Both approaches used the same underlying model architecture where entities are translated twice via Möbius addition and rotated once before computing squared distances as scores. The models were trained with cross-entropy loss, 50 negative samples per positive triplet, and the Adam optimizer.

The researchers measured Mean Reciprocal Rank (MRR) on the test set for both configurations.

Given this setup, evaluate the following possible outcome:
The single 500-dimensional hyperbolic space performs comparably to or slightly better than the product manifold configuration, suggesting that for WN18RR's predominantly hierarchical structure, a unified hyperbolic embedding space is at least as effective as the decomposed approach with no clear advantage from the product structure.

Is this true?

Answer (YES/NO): YES